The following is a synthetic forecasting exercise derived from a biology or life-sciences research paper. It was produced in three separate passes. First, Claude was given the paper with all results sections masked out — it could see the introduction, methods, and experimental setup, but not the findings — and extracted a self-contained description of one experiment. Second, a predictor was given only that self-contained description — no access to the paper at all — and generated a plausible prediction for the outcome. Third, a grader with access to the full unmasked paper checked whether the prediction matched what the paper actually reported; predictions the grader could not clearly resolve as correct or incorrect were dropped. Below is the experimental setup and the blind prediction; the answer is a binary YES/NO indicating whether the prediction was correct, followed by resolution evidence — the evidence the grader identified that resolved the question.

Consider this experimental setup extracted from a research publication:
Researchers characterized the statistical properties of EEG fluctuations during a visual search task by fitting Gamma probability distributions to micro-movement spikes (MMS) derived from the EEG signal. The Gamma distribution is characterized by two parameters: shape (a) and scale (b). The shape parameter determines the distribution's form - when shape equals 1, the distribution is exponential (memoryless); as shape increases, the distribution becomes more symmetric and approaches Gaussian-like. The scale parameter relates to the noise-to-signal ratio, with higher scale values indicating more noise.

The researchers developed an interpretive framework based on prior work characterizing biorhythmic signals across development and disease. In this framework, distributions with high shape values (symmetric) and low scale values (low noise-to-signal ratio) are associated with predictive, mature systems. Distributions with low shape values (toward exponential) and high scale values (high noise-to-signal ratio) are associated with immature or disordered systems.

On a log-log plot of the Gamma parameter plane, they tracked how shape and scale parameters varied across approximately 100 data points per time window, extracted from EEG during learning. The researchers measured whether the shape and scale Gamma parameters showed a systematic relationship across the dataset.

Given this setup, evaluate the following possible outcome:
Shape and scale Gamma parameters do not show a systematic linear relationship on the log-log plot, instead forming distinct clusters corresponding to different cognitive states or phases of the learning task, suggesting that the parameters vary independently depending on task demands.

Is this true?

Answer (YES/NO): NO